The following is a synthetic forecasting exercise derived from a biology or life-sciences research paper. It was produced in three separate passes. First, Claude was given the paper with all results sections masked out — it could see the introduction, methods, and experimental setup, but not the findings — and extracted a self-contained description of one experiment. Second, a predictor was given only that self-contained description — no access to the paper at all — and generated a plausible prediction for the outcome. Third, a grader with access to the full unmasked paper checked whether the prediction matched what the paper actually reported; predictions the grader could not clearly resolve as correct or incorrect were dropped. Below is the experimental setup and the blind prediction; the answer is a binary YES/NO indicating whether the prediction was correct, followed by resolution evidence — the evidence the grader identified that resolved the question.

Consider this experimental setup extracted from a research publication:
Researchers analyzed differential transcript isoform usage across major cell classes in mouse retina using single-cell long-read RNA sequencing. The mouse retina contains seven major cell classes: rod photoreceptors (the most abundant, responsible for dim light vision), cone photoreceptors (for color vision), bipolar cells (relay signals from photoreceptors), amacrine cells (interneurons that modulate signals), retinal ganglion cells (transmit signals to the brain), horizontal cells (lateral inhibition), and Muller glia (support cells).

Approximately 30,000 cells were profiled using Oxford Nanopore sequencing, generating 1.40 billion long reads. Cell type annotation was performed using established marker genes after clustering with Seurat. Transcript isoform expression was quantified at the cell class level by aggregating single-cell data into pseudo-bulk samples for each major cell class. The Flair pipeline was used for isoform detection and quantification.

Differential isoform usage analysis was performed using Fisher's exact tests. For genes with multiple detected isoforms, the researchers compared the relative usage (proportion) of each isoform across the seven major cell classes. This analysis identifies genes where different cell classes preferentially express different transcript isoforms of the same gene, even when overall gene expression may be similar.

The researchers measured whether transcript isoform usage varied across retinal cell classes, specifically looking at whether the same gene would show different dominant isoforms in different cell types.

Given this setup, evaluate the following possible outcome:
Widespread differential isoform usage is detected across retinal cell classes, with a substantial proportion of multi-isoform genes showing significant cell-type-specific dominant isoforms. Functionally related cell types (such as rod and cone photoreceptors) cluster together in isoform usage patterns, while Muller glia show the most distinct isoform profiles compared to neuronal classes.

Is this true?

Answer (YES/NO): NO